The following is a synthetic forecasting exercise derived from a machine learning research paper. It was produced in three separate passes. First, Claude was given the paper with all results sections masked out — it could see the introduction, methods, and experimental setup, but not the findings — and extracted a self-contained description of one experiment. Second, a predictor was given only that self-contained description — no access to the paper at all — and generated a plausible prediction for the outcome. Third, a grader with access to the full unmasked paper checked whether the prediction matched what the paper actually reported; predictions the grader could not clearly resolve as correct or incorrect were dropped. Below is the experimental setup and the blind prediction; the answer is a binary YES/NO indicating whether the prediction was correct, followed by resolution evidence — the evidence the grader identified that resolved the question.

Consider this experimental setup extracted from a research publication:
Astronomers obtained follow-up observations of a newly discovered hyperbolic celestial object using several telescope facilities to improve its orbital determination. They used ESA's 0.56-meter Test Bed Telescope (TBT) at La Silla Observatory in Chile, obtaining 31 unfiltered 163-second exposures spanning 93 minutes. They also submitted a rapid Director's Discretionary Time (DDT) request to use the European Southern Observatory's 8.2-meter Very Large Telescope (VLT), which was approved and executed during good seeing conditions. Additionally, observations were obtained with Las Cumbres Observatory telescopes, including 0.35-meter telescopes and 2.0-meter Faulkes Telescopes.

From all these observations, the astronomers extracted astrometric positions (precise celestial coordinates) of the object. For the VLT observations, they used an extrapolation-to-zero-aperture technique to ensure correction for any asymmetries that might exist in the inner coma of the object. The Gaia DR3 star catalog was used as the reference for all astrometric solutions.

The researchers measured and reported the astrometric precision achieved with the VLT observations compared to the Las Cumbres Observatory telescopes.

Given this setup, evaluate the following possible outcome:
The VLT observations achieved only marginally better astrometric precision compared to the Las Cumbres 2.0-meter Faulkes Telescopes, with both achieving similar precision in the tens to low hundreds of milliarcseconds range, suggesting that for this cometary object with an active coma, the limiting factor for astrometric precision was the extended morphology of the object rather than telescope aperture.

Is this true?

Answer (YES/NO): NO